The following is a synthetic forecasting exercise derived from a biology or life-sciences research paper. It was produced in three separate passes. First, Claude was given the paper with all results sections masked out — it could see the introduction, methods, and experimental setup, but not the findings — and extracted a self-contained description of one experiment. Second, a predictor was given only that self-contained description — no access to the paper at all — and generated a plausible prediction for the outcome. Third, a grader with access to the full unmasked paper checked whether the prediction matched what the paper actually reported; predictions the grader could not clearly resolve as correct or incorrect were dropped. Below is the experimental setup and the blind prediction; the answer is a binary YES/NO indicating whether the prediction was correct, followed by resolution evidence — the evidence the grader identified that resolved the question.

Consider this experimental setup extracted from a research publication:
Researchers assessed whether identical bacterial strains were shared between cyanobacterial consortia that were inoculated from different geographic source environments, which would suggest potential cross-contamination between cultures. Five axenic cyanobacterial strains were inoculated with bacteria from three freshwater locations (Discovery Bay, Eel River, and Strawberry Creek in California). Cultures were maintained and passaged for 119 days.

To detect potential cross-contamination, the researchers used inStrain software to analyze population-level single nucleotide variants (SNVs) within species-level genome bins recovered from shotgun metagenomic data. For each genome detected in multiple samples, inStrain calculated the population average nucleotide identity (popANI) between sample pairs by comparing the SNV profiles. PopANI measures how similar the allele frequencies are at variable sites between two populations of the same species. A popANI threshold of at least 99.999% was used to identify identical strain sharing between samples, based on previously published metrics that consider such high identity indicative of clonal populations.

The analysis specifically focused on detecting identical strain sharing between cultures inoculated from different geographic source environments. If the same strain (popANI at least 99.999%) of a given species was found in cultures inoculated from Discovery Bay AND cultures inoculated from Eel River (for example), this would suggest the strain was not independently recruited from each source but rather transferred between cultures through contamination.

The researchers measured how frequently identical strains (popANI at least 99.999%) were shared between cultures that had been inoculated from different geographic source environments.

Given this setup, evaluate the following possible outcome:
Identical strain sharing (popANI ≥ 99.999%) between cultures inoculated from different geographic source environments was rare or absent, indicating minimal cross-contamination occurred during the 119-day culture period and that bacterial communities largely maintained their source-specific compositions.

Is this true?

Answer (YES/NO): YES